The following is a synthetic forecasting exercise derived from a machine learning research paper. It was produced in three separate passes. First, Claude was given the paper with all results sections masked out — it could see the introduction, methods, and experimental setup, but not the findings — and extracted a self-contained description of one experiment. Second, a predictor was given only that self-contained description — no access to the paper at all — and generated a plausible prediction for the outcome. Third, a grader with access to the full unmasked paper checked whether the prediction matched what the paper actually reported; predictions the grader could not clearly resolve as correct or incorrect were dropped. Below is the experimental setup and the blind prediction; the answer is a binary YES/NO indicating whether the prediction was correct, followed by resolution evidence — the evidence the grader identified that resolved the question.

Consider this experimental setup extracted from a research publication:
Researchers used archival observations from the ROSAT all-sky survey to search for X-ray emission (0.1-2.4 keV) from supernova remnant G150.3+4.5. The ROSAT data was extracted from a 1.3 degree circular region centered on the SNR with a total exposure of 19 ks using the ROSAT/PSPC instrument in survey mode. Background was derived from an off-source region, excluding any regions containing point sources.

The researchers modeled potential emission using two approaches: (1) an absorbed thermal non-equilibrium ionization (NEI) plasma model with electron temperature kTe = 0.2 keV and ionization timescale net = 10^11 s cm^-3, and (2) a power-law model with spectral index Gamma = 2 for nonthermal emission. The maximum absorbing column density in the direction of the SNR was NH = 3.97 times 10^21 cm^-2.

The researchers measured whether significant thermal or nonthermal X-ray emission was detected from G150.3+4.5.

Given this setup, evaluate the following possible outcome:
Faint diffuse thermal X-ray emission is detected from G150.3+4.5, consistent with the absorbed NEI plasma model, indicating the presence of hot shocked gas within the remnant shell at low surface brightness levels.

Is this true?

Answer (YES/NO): NO